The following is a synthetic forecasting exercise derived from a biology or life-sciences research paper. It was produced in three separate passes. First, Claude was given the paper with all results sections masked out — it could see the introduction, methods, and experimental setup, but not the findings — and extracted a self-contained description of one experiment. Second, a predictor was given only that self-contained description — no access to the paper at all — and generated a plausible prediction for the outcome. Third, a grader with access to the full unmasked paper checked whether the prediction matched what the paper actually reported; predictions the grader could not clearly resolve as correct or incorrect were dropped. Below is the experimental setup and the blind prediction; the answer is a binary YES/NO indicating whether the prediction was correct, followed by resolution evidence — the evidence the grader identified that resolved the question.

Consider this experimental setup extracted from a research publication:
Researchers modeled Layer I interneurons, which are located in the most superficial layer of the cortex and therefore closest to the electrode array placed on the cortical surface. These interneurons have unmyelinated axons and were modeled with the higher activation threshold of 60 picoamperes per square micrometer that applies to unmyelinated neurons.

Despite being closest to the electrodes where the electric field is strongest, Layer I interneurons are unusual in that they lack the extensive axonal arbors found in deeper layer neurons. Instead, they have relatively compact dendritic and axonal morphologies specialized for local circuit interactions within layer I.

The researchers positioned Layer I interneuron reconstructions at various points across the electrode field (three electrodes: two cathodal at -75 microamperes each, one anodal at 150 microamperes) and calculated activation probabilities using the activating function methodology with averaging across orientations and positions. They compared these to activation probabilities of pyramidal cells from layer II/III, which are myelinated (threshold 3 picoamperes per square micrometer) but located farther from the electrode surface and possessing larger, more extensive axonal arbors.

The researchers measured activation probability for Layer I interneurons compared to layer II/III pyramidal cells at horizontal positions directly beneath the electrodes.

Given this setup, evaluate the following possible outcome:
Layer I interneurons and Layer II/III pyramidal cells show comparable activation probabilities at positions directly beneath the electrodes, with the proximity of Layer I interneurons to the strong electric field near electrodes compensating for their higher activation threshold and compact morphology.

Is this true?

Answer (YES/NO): NO